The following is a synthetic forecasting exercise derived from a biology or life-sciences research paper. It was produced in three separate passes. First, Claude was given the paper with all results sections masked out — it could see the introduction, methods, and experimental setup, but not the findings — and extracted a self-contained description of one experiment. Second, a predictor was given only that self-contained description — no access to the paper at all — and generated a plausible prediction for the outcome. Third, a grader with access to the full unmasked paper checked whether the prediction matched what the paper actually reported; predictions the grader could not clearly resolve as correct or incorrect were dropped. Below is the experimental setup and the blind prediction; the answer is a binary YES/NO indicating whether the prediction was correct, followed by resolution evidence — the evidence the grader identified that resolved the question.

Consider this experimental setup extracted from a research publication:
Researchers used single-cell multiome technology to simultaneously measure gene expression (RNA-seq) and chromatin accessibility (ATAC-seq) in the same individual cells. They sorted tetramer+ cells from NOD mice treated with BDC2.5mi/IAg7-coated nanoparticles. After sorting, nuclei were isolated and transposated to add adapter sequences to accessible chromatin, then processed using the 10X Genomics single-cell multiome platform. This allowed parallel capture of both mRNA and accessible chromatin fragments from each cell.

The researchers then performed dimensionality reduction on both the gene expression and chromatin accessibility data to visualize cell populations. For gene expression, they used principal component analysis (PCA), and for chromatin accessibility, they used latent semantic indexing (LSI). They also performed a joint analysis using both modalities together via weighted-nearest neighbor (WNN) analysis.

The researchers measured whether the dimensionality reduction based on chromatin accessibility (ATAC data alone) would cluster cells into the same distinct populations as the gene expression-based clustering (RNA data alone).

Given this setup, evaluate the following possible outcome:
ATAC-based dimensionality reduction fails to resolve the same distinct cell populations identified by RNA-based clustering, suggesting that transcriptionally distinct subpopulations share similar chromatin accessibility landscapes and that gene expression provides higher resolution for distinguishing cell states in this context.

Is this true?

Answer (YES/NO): YES